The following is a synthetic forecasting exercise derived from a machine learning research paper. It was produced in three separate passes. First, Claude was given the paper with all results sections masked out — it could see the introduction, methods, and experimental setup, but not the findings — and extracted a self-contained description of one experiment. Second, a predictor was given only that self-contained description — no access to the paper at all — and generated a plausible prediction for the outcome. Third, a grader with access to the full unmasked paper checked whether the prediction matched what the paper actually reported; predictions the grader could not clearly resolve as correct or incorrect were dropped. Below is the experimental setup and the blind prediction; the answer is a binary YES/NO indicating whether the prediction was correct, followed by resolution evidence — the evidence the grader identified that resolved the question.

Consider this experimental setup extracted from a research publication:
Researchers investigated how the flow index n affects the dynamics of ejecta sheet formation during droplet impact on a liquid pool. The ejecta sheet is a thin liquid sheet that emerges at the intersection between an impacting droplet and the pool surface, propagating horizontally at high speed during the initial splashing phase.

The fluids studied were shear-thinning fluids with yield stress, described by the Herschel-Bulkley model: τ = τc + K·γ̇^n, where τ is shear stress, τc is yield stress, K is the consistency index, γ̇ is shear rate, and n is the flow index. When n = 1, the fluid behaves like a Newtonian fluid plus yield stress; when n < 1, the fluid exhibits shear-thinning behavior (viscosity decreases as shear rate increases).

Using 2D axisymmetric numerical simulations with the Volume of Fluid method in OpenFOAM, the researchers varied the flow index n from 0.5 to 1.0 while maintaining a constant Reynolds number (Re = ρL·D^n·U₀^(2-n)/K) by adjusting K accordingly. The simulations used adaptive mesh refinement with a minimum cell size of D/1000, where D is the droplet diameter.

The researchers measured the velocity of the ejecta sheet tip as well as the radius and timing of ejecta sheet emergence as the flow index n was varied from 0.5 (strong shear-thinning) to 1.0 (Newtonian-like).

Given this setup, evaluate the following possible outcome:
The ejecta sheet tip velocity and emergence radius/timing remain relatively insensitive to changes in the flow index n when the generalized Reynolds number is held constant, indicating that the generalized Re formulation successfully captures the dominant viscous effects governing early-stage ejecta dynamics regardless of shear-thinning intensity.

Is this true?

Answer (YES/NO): NO